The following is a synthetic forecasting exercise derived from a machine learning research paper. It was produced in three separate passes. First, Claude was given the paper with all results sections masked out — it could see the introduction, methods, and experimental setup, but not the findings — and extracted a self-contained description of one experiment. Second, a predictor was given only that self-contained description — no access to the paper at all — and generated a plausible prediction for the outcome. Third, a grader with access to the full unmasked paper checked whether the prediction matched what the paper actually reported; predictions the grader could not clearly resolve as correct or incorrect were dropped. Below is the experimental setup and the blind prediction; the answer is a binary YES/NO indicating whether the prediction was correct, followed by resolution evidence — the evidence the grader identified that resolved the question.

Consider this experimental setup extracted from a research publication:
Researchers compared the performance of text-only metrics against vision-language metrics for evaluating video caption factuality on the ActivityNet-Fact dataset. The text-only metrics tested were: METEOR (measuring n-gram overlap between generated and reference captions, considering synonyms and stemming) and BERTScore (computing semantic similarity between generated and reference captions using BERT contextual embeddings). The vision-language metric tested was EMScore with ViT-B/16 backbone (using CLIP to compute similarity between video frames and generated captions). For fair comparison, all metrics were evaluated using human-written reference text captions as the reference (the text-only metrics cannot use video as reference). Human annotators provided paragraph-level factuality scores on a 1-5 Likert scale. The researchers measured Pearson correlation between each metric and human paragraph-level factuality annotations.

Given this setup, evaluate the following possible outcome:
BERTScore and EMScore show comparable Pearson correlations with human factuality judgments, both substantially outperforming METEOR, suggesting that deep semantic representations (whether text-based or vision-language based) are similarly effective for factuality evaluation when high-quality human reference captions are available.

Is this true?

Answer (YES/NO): NO